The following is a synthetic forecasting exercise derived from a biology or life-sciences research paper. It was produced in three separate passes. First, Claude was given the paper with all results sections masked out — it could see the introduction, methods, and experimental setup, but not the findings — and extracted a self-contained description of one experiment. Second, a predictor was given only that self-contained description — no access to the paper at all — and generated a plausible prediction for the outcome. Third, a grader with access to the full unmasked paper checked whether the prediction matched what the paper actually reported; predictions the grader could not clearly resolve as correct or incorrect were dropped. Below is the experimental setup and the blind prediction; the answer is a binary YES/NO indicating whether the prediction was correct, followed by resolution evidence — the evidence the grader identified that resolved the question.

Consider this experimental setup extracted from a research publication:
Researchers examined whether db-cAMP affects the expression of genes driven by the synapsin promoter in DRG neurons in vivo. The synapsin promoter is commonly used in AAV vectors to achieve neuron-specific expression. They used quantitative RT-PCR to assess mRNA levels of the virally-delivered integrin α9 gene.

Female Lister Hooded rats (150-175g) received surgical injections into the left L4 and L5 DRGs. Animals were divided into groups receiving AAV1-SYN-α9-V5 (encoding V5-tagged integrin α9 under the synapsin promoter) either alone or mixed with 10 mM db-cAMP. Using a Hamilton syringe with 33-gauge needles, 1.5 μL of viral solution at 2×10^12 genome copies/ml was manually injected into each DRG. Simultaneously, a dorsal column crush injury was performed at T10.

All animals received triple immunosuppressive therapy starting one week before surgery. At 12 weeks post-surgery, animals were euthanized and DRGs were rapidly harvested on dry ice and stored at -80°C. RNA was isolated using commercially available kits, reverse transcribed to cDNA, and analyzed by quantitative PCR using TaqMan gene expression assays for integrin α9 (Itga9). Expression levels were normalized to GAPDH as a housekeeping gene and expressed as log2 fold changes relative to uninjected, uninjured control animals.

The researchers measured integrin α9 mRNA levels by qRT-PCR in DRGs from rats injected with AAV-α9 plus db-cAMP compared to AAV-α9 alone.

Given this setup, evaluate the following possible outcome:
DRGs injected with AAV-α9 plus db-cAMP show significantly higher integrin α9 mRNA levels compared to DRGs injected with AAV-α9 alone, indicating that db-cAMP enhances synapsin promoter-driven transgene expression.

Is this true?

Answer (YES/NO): NO